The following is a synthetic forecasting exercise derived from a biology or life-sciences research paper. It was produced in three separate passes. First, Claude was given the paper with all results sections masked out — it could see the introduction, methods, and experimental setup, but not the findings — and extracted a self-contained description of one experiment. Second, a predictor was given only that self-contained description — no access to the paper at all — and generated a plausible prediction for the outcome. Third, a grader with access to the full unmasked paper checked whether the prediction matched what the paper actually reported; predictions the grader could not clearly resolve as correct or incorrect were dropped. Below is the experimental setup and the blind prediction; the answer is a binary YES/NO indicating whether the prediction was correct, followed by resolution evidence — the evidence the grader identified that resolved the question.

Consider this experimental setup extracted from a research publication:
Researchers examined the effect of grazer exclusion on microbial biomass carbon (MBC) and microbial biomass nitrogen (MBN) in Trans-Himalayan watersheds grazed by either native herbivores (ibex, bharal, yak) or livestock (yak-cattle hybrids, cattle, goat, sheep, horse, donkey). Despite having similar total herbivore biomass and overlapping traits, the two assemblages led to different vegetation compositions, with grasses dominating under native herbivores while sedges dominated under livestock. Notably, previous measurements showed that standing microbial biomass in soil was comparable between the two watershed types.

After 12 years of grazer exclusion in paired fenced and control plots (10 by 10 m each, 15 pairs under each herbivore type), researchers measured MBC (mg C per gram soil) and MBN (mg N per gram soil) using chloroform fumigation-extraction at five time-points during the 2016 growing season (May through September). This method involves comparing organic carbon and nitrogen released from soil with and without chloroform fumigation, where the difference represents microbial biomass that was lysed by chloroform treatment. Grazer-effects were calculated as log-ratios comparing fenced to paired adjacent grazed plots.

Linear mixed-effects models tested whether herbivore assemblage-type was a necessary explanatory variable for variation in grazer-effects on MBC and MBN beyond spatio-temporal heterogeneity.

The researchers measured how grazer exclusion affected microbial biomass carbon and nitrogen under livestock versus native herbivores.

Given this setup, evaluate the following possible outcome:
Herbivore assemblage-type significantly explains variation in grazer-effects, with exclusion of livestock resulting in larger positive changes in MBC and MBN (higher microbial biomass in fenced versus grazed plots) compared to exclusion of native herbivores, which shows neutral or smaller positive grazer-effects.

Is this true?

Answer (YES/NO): NO